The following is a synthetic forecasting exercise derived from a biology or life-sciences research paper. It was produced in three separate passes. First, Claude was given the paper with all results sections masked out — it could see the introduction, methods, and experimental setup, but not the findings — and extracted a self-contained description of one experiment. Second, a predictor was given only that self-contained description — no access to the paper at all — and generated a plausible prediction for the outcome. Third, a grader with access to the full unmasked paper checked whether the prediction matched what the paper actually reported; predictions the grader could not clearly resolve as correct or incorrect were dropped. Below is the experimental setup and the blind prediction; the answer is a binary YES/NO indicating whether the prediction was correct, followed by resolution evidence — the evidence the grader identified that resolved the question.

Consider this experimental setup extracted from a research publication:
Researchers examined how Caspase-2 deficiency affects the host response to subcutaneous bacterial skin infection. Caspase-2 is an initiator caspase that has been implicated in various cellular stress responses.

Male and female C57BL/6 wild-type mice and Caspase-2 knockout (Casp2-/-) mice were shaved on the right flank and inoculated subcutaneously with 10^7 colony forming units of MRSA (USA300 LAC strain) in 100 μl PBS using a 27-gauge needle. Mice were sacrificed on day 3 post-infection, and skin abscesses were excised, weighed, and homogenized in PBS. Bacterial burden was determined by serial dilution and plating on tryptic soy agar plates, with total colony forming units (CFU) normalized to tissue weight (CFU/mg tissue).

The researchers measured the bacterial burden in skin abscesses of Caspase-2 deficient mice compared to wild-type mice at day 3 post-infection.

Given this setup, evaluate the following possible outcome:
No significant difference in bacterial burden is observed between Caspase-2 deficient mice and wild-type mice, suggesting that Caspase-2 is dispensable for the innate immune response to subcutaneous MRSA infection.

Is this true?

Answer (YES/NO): NO